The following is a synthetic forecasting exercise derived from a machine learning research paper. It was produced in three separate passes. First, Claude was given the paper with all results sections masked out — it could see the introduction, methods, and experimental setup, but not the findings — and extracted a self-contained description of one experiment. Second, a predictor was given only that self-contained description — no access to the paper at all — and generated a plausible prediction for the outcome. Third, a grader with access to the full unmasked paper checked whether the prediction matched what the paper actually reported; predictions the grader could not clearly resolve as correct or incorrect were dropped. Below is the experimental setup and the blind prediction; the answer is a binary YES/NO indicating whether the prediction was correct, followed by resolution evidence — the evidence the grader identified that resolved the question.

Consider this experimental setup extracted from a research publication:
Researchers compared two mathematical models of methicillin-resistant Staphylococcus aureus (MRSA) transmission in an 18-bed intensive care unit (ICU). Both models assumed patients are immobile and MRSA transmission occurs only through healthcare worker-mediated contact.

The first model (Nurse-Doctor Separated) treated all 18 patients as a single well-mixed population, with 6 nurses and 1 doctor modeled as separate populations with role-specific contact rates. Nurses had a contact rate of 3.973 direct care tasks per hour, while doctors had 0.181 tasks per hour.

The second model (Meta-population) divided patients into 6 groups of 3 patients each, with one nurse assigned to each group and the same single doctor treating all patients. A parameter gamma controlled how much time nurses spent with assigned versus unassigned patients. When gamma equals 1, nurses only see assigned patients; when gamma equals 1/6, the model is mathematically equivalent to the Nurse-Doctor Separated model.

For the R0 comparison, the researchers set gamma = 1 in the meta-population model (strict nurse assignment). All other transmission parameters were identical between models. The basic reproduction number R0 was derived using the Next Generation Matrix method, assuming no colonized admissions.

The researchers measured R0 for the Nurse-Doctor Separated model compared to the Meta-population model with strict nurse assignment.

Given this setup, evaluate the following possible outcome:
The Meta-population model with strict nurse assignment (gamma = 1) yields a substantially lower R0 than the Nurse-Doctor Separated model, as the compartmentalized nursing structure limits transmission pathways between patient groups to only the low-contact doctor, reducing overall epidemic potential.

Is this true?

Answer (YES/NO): NO